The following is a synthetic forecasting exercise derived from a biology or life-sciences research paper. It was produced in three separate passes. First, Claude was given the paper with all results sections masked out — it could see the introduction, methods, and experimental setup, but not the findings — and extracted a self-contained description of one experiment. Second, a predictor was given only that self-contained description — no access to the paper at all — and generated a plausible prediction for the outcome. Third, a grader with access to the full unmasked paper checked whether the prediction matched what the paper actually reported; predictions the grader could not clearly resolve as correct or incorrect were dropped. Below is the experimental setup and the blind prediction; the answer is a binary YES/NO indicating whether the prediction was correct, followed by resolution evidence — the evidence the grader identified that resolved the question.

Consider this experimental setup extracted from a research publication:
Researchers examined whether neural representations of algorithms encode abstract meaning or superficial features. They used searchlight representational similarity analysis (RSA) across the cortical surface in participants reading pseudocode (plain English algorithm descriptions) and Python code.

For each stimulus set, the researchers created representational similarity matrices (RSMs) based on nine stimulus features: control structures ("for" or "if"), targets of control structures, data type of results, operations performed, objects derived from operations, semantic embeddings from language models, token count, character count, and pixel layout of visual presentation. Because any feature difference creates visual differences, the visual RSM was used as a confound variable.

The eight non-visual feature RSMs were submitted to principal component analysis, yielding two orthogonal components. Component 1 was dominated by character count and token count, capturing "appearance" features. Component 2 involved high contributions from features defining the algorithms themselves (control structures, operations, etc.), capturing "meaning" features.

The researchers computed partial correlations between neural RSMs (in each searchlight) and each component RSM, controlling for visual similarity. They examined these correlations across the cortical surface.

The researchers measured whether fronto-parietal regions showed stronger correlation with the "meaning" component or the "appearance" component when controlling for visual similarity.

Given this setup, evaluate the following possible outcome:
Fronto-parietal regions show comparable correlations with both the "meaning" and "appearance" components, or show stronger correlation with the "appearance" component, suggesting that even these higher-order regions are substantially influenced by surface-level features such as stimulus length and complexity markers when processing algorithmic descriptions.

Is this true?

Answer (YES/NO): NO